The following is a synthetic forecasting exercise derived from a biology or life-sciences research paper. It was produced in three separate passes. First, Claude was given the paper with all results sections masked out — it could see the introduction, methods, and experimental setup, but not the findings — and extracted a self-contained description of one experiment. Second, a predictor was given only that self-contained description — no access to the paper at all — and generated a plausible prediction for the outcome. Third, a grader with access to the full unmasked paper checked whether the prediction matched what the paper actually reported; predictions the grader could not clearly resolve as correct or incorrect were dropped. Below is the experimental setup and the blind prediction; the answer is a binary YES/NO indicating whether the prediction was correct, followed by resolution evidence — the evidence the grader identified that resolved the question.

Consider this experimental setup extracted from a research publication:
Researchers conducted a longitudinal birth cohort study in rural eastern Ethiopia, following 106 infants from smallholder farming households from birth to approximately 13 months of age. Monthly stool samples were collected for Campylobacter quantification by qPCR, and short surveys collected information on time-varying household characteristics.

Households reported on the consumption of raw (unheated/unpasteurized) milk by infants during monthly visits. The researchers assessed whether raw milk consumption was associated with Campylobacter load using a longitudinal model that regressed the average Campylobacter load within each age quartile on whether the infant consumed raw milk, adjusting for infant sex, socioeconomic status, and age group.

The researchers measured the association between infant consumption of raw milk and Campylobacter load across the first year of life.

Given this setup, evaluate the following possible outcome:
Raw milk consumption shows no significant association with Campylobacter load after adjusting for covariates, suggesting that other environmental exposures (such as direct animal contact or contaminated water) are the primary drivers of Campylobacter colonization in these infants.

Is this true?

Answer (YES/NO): NO